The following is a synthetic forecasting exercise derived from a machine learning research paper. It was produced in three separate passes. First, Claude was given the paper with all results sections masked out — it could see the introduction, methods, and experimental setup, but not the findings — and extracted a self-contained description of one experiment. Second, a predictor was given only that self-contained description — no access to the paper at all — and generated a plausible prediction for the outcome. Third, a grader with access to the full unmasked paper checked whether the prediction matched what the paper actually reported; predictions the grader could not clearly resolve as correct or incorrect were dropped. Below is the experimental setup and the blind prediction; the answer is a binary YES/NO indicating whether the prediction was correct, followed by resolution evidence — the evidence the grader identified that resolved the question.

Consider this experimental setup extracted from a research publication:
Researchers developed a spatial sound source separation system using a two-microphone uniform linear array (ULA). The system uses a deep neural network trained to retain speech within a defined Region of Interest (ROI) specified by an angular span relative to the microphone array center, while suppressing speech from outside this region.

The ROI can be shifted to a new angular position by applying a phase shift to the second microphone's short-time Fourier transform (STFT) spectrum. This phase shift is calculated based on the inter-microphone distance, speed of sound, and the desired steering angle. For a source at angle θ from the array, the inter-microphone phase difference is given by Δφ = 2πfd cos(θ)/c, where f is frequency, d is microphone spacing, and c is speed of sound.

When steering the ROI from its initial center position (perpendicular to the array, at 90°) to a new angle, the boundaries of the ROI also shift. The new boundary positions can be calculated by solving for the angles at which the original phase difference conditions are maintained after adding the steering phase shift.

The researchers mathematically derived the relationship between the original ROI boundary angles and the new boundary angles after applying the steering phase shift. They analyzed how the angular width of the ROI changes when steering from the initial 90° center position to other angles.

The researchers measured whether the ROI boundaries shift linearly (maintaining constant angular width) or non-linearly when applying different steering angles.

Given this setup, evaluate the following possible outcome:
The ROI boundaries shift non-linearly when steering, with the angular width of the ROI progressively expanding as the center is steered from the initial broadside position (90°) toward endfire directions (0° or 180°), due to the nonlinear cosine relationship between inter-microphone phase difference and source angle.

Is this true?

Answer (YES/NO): YES